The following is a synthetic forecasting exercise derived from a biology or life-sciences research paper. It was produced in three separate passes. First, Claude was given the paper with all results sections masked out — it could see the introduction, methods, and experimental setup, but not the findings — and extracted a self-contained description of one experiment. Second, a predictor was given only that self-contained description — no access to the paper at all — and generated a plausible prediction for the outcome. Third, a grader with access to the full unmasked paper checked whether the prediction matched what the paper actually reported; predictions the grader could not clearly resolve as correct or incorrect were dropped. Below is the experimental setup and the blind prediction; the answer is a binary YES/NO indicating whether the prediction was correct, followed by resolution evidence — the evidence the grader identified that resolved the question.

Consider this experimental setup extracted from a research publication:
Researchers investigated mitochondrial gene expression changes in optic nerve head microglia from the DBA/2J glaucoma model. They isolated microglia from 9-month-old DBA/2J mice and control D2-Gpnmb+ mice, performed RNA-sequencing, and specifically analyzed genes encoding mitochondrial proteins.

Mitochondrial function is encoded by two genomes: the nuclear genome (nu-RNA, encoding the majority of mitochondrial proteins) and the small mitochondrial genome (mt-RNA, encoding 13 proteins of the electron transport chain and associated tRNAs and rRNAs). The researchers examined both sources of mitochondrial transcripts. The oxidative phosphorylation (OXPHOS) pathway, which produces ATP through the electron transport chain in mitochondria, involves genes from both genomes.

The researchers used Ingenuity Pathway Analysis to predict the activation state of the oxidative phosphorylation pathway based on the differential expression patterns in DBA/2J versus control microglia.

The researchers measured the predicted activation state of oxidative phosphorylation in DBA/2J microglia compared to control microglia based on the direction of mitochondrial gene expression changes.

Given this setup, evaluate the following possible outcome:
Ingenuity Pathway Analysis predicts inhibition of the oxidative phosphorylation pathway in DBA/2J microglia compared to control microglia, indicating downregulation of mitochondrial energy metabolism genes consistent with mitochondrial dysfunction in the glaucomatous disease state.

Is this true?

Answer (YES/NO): NO